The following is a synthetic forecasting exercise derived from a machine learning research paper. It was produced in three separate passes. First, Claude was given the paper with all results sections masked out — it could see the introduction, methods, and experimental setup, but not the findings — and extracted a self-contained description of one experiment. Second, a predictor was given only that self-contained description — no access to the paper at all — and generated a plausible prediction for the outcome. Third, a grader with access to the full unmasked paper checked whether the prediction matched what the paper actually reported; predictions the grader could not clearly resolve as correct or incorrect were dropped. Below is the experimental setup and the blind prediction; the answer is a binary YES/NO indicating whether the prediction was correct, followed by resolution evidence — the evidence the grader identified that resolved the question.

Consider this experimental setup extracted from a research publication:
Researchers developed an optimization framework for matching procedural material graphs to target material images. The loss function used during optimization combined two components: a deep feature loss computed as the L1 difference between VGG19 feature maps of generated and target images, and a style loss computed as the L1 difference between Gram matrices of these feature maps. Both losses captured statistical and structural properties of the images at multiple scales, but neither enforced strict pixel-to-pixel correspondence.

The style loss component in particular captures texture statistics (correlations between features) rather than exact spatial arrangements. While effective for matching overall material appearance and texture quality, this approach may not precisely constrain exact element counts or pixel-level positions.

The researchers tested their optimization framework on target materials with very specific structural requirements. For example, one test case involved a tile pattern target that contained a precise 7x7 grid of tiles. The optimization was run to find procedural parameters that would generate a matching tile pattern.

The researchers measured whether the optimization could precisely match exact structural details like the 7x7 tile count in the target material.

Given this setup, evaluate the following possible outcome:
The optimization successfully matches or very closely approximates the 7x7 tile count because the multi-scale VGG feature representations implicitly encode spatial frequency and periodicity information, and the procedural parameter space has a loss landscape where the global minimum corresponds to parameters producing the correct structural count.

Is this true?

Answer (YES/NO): NO